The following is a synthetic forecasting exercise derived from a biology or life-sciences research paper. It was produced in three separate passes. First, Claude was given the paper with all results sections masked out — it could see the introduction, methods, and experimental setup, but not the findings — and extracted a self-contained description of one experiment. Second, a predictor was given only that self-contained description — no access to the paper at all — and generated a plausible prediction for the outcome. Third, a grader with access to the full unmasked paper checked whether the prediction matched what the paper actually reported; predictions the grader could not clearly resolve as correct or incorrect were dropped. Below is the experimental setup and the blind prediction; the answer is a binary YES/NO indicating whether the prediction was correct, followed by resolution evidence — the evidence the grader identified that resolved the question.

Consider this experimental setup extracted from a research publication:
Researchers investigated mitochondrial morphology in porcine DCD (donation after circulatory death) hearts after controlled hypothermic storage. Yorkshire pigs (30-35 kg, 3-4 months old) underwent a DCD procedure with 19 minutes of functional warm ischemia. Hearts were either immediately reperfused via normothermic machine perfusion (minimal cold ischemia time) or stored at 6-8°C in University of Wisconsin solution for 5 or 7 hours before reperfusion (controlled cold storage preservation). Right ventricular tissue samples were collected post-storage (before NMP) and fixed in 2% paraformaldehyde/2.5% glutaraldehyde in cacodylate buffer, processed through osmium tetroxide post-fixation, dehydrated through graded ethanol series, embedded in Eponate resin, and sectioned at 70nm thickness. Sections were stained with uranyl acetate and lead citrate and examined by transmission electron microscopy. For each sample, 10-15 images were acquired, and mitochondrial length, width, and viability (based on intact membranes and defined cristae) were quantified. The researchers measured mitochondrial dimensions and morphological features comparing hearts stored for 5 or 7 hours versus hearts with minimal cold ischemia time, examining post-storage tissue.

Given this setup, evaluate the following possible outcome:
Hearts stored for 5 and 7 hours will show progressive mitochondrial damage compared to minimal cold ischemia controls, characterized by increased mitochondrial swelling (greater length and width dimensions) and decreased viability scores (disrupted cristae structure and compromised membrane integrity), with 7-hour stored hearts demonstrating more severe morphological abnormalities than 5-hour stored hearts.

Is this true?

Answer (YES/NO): NO